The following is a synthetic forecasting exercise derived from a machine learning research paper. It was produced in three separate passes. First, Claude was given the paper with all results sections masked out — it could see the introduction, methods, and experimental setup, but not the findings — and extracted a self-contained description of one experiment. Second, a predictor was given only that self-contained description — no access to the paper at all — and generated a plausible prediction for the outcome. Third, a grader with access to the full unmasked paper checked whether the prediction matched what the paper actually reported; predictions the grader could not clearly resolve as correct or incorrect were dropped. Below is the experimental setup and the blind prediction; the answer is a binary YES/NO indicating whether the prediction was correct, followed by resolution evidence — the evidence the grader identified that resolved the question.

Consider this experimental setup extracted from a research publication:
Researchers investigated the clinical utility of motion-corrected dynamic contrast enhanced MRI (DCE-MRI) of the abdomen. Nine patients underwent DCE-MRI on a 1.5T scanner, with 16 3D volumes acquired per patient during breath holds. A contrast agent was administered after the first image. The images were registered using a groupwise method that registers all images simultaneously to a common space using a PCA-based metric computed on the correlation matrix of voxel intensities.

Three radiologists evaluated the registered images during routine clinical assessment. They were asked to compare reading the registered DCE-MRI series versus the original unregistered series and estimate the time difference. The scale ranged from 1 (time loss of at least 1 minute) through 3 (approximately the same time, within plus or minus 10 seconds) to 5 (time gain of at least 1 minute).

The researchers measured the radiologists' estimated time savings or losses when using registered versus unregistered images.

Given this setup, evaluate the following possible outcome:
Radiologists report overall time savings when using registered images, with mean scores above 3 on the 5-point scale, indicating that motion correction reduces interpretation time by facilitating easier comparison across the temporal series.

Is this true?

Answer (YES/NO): YES